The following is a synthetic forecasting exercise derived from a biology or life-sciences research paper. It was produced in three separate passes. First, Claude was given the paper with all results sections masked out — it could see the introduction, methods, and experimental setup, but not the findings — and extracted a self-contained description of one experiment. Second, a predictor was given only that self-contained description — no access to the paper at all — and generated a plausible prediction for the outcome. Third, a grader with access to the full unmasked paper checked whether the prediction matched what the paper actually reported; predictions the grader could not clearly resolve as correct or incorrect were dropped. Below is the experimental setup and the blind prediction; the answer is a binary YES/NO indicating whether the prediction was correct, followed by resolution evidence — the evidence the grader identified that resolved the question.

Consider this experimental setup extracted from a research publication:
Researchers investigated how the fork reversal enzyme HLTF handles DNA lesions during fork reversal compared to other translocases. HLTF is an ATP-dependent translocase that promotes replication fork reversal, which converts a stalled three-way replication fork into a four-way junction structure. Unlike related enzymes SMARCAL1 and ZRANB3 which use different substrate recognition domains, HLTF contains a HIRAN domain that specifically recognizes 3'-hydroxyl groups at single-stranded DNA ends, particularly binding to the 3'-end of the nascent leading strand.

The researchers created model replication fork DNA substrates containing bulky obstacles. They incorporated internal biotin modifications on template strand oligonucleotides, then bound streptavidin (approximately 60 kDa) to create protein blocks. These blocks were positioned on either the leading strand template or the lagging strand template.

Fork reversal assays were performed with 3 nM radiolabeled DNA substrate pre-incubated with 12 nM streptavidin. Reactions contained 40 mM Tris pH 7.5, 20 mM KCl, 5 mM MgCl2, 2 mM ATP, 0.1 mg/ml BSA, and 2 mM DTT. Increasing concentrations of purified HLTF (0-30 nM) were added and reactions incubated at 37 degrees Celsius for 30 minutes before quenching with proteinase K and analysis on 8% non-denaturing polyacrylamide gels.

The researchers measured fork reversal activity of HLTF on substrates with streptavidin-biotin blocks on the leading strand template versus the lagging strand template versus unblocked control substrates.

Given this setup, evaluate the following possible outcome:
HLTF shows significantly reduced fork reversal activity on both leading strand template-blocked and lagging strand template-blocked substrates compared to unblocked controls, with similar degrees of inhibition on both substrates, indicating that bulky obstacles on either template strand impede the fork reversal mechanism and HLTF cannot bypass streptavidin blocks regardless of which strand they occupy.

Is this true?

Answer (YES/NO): NO